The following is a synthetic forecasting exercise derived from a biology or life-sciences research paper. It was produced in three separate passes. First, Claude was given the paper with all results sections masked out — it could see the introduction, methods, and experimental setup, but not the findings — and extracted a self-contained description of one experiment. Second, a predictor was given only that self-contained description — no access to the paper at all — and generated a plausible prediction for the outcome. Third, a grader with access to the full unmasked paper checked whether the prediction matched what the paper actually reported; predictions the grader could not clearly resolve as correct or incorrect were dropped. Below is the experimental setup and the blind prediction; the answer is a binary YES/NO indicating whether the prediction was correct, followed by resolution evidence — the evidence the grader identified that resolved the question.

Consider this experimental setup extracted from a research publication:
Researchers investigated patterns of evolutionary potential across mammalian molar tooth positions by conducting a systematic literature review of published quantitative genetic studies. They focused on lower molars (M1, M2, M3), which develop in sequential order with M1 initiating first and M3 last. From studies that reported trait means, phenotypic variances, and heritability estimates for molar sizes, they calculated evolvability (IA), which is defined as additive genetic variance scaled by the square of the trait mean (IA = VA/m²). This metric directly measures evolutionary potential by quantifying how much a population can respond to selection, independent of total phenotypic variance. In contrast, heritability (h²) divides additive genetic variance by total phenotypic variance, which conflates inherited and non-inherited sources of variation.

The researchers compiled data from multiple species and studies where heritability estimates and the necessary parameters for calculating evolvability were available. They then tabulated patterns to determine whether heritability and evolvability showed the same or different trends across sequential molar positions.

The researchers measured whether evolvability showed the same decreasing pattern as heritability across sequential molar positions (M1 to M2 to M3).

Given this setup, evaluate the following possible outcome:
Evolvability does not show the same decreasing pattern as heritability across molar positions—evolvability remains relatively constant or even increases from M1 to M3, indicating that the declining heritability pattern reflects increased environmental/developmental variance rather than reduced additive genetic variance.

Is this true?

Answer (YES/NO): YES